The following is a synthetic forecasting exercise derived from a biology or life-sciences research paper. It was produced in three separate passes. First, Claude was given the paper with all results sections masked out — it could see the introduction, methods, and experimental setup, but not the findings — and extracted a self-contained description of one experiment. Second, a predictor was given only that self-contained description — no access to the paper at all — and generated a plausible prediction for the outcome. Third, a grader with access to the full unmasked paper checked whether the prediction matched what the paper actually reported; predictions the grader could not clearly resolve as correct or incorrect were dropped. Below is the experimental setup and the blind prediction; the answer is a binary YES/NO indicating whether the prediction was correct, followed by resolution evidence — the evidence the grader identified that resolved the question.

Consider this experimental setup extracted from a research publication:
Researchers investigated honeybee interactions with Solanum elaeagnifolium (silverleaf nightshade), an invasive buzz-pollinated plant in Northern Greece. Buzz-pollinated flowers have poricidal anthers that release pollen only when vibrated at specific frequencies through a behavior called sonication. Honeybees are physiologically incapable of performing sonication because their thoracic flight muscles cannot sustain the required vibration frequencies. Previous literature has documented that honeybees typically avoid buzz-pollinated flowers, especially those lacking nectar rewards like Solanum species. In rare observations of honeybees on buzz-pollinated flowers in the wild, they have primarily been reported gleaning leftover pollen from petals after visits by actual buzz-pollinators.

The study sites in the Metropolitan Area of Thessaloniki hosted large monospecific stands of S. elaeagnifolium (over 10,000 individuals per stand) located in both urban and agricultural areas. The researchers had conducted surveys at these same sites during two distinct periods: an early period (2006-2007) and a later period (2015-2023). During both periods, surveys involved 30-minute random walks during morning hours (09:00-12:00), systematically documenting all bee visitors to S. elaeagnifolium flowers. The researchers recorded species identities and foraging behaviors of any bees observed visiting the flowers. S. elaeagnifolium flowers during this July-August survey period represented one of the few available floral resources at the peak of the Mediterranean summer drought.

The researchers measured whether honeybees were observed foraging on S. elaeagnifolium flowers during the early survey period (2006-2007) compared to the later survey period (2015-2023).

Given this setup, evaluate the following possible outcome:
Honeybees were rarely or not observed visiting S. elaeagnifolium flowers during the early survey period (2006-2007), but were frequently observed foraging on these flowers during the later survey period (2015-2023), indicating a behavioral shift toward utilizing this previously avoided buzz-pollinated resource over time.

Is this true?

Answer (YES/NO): YES